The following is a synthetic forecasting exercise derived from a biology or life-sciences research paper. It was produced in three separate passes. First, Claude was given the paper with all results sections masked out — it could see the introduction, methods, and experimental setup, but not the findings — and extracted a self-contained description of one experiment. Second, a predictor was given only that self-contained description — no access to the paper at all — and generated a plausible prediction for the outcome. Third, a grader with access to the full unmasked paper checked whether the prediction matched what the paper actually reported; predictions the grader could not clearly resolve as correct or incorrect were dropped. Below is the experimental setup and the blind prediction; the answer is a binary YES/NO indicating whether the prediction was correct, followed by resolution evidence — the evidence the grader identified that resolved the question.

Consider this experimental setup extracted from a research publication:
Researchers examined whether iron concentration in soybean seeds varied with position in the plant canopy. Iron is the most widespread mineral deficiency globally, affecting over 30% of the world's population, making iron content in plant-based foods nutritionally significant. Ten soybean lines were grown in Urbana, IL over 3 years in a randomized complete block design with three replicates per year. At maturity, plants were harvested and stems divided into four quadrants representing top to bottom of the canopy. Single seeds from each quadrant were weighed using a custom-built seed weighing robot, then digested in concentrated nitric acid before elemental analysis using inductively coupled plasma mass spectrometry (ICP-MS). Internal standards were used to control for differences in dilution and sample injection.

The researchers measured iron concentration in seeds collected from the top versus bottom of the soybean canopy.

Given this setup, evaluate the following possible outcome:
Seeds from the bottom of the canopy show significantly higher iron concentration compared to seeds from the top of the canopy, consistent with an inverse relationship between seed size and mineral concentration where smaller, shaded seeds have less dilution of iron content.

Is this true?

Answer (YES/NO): NO